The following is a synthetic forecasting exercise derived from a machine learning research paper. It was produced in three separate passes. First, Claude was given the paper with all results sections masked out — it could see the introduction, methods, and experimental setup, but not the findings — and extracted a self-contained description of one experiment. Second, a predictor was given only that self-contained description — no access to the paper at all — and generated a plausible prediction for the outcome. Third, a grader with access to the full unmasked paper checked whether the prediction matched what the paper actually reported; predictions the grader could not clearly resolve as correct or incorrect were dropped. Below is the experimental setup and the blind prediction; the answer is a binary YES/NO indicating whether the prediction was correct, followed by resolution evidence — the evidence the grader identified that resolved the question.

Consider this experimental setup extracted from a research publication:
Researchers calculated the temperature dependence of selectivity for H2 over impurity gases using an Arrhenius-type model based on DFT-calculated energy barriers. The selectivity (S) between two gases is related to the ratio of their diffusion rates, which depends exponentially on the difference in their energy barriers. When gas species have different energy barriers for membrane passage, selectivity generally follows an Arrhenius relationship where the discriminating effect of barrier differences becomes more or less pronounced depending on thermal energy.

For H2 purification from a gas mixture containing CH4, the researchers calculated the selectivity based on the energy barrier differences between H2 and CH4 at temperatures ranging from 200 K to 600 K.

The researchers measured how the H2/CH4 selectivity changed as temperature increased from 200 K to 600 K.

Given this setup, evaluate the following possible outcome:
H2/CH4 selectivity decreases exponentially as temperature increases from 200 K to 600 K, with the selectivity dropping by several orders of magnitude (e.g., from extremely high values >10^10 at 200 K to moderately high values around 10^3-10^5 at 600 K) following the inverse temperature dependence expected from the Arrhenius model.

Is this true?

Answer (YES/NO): NO